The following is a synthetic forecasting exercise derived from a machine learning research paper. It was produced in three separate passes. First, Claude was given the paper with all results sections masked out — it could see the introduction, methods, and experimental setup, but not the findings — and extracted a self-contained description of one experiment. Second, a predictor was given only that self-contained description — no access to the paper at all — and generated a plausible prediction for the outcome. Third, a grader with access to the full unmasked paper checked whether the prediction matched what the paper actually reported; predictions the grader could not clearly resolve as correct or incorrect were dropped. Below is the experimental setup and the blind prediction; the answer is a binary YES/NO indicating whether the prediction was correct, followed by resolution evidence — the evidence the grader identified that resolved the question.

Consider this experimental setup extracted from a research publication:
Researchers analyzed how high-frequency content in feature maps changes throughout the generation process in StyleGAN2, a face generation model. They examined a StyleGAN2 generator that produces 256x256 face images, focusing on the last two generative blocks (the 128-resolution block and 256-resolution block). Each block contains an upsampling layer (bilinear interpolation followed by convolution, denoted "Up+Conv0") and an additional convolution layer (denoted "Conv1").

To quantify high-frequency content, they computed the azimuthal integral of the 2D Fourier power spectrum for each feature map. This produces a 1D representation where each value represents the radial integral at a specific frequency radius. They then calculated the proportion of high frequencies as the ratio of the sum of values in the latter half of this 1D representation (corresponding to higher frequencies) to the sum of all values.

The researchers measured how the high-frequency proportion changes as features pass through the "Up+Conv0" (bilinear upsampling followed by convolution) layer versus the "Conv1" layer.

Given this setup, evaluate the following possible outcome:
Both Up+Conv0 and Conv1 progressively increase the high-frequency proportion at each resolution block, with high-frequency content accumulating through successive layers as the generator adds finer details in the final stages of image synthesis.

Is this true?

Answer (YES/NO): NO